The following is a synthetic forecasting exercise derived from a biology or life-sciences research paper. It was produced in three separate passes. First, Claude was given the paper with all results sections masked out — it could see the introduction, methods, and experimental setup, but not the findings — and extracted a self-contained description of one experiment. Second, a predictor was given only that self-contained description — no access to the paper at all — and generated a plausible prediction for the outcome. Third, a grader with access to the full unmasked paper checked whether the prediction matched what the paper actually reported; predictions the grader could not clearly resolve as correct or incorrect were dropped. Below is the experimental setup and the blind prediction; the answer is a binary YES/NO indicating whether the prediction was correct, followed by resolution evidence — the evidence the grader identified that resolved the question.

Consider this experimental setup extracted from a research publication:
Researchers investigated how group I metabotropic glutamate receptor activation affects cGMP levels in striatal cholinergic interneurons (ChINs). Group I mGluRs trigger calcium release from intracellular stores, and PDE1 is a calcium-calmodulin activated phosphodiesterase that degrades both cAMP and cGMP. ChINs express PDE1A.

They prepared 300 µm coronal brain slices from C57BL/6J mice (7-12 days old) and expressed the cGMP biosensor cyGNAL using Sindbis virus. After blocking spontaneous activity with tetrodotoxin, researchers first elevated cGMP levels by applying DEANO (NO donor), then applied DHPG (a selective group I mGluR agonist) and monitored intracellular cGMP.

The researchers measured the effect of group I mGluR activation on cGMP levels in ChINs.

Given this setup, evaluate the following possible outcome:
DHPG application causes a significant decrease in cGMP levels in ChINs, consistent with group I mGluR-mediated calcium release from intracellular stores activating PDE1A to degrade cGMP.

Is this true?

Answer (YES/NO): YES